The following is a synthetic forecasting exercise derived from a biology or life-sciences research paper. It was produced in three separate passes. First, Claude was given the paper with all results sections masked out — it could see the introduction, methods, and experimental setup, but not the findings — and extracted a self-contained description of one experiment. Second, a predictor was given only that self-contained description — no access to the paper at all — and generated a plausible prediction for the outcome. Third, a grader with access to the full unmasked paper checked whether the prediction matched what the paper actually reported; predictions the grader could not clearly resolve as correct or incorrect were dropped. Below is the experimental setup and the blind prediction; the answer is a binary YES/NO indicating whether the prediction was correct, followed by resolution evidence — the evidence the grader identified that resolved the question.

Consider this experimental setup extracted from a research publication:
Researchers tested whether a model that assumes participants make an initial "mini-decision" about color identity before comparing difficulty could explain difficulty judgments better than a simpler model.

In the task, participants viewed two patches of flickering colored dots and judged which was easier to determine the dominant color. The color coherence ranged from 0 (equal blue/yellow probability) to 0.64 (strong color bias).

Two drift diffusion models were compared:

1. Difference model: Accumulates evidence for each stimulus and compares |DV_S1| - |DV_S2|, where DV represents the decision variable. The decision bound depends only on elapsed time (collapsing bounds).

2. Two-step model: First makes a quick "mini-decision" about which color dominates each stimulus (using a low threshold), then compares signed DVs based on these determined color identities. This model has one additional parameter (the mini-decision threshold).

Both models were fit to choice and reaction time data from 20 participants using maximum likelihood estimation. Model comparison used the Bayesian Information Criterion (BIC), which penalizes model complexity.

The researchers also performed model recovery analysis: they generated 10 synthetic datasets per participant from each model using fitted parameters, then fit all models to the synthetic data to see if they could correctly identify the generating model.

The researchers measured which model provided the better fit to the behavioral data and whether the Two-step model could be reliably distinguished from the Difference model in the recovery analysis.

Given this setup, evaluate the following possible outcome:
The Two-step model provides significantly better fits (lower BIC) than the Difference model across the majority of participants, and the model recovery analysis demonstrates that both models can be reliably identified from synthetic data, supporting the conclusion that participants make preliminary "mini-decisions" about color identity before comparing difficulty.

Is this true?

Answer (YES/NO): NO